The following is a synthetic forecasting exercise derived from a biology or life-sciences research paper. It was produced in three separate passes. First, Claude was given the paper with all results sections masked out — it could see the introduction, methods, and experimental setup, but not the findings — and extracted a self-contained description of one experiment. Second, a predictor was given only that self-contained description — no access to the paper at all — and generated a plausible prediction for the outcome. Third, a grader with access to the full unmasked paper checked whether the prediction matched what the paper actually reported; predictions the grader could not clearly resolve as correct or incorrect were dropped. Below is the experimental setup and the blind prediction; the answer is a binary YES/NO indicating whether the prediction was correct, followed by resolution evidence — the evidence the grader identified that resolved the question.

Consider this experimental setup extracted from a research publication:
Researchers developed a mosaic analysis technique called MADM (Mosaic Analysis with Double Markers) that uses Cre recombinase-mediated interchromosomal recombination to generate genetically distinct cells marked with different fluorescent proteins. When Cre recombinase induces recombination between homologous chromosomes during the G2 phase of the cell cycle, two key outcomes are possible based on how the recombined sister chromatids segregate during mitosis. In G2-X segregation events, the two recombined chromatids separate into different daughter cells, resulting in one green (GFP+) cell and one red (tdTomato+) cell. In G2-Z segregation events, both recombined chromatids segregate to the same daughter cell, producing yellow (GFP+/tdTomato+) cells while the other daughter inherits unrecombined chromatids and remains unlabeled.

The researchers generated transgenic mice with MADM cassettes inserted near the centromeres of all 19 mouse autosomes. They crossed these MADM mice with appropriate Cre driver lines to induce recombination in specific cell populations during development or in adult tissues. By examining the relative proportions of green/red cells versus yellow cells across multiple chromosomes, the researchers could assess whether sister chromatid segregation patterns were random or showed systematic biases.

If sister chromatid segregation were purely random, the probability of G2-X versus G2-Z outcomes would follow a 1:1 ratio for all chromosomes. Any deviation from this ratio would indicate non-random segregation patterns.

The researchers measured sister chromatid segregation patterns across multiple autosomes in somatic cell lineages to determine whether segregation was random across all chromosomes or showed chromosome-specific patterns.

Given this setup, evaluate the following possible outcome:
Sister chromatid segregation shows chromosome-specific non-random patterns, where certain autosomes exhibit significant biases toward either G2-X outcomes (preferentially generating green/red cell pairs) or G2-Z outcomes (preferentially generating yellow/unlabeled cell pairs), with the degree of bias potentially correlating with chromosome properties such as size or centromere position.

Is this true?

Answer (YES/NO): NO